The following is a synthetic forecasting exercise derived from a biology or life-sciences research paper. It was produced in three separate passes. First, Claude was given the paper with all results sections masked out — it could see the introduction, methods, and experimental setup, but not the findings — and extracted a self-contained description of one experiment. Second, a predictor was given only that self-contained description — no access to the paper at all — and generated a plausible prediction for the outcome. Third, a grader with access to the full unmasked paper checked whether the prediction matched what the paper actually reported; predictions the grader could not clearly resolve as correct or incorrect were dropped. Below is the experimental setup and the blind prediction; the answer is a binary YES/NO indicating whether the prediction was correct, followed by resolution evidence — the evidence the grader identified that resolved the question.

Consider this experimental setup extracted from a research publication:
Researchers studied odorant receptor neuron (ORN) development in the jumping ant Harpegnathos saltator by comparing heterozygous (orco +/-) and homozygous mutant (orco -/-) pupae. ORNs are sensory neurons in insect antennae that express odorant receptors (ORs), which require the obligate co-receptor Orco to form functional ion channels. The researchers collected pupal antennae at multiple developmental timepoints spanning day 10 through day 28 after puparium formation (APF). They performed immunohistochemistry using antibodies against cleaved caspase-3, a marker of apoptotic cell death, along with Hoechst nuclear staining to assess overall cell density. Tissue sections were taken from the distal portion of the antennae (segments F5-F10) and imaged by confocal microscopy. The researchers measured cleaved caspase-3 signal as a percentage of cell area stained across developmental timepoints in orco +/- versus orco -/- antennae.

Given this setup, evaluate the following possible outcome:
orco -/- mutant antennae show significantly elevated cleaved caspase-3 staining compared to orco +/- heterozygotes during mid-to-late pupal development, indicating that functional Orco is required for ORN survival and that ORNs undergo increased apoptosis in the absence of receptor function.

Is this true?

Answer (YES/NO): YES